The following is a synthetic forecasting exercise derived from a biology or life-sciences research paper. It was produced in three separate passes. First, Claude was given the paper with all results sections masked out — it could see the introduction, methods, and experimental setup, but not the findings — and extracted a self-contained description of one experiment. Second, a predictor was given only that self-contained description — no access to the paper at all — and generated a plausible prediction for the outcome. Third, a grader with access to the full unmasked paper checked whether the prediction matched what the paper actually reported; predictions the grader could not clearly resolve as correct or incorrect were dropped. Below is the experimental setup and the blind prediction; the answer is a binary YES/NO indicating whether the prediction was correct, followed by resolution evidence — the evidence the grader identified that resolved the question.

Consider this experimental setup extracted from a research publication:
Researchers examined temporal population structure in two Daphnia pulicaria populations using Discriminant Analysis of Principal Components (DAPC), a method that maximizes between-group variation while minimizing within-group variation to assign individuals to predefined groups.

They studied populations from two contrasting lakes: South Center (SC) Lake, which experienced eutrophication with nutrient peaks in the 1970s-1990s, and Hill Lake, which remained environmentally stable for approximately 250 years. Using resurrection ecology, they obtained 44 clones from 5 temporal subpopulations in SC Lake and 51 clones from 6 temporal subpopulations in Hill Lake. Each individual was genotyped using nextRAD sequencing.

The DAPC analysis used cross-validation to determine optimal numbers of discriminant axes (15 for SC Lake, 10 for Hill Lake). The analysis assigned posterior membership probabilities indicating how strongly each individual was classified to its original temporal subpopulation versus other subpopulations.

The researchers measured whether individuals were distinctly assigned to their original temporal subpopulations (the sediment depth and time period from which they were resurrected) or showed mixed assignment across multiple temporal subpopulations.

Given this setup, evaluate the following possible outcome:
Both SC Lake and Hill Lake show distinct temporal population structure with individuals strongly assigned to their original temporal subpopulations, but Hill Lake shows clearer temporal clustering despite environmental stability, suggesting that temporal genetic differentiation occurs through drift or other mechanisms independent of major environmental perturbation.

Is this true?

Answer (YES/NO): NO